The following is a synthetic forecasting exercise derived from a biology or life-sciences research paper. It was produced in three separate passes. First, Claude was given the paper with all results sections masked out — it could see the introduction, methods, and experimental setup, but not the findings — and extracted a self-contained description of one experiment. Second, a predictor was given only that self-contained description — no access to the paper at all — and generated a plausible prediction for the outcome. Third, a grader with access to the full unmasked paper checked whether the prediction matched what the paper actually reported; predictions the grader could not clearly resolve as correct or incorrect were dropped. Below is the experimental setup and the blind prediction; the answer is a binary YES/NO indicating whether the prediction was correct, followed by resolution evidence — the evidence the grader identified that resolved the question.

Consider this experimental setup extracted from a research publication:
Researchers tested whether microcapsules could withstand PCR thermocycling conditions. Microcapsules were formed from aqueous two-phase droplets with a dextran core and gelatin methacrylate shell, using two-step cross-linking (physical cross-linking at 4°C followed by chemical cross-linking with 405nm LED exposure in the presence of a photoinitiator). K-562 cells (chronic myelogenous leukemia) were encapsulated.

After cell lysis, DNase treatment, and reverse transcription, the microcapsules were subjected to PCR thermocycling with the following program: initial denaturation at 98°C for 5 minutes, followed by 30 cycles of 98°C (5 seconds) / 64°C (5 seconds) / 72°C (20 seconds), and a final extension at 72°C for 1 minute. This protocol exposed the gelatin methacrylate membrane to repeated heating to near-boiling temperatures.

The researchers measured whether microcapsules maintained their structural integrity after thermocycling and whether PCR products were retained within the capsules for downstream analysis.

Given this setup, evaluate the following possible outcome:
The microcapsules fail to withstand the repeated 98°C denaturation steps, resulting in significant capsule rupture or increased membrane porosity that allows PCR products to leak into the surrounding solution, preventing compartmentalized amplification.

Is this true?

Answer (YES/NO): NO